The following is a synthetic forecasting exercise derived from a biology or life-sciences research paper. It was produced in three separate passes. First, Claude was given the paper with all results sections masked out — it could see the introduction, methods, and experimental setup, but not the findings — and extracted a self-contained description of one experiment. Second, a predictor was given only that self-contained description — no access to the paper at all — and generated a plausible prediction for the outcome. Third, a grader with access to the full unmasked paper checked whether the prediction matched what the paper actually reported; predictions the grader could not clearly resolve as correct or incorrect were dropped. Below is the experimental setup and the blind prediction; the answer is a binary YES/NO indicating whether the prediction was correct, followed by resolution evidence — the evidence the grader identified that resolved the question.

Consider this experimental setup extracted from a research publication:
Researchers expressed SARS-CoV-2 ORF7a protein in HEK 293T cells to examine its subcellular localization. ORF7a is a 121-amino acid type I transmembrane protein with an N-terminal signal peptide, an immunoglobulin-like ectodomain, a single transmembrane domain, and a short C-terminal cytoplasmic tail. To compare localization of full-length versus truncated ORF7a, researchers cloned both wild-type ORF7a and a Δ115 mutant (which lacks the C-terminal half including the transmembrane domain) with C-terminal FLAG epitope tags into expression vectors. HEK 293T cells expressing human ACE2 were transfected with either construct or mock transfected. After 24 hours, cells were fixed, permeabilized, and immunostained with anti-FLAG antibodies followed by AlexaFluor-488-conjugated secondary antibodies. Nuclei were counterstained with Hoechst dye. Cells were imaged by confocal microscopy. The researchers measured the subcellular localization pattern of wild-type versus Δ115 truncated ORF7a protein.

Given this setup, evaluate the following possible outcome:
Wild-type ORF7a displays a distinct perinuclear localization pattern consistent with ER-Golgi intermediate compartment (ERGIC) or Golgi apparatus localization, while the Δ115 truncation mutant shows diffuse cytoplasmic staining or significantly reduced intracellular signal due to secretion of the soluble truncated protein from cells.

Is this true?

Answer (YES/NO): YES